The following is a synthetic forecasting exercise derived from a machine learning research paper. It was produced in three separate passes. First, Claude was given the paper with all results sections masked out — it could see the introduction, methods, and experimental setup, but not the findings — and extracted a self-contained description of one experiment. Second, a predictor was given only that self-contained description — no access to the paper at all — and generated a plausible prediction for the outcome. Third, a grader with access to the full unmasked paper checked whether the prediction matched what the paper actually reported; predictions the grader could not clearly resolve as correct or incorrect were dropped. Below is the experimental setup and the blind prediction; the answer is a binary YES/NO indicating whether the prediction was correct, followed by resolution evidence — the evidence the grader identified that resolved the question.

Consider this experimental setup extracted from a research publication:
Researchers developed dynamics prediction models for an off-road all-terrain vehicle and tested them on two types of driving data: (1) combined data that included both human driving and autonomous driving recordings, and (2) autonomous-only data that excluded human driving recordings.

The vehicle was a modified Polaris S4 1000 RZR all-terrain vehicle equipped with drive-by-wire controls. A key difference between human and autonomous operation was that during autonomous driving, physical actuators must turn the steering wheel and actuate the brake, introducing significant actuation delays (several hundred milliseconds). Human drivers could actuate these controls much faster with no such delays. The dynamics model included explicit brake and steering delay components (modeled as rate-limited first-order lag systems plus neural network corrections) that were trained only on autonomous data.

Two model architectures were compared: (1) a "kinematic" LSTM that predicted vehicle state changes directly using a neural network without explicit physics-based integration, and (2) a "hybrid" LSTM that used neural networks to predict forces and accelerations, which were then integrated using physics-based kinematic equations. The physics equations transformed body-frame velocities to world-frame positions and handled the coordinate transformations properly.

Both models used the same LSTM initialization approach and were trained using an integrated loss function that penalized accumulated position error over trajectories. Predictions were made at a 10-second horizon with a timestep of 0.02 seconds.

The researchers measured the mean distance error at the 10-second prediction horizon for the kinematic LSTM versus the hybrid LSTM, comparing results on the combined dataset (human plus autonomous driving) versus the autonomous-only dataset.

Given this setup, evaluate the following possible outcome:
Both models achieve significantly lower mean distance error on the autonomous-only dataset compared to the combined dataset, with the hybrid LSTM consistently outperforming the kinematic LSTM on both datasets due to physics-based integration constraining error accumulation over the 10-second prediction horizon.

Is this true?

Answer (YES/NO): NO